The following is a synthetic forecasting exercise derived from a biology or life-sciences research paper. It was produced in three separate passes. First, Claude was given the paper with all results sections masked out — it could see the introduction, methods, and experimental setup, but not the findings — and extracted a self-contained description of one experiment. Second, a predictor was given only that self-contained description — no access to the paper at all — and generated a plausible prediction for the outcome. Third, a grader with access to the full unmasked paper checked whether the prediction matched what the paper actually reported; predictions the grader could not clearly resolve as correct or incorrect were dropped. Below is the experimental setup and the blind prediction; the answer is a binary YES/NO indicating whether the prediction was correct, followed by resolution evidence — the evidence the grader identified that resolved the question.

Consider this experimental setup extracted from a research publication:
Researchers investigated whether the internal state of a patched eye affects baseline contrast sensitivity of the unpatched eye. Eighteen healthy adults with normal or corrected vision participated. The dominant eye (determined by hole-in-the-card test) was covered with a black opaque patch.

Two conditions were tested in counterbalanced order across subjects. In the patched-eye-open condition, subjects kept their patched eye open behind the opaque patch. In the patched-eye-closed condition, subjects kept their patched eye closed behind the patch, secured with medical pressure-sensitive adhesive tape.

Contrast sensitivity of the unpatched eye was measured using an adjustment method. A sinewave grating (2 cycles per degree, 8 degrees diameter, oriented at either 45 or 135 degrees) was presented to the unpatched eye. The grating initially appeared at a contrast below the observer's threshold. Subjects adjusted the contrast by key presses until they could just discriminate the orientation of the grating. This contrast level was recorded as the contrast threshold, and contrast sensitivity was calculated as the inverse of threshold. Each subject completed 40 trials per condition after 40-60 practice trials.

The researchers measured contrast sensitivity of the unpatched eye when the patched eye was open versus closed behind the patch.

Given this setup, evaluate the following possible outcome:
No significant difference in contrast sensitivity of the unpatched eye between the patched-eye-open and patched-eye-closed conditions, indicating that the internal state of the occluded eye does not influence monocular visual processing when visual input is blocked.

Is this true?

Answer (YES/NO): NO